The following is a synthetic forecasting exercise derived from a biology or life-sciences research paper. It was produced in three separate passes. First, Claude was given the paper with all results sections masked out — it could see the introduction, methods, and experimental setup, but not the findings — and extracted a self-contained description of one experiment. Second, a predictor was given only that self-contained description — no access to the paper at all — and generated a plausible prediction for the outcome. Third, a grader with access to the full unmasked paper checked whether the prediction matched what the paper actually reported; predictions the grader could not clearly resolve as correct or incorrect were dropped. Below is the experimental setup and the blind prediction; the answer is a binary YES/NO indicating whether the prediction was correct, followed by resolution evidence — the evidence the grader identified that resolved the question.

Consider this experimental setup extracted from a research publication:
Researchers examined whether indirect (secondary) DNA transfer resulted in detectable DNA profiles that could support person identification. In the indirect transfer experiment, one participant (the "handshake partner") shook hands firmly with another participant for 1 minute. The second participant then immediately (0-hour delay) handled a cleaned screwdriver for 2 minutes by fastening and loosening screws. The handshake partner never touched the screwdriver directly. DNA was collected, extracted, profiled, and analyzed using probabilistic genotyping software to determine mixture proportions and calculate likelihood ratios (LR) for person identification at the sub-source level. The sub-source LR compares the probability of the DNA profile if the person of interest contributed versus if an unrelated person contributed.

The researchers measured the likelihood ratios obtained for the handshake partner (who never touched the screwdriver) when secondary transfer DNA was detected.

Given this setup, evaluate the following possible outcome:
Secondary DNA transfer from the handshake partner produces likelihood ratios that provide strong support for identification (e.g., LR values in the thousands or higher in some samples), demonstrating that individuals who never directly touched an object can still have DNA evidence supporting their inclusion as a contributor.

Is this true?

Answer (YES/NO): NO